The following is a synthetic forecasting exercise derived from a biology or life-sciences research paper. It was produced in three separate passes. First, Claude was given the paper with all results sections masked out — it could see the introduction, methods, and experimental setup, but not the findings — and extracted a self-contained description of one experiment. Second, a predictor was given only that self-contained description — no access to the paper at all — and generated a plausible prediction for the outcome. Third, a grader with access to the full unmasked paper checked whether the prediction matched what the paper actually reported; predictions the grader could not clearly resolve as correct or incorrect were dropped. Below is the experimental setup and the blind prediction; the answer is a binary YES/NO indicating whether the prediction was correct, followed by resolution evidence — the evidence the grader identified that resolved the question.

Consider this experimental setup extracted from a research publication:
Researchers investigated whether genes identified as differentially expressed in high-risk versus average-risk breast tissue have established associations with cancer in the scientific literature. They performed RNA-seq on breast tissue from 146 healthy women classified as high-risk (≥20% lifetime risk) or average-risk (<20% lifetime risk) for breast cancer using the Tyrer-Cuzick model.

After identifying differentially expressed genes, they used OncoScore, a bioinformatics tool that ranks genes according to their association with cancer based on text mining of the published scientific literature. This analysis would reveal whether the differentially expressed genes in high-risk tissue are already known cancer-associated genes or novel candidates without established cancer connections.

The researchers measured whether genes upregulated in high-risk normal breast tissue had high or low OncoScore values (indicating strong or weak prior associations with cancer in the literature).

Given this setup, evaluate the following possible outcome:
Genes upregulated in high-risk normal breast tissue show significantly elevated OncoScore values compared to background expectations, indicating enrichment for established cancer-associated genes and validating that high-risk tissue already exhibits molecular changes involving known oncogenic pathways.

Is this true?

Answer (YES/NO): NO